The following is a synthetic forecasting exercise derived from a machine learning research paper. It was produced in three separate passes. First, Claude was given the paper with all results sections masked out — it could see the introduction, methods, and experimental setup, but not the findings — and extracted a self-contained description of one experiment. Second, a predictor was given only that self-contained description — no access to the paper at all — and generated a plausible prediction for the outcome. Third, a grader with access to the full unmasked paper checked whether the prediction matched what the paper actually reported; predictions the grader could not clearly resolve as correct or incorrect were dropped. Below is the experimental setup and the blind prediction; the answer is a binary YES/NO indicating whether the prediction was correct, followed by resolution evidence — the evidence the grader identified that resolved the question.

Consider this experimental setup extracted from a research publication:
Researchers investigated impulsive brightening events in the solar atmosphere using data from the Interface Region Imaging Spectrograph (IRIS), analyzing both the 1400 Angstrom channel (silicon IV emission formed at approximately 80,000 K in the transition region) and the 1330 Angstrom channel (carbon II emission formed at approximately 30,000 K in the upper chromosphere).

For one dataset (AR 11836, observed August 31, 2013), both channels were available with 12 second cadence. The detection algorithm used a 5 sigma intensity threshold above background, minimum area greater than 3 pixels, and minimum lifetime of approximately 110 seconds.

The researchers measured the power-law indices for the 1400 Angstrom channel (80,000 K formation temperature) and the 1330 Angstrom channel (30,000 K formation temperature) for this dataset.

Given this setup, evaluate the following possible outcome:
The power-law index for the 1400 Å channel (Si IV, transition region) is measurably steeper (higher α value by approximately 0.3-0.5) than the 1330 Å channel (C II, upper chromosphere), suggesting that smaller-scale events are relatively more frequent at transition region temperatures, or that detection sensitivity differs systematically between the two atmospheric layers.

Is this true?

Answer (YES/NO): NO